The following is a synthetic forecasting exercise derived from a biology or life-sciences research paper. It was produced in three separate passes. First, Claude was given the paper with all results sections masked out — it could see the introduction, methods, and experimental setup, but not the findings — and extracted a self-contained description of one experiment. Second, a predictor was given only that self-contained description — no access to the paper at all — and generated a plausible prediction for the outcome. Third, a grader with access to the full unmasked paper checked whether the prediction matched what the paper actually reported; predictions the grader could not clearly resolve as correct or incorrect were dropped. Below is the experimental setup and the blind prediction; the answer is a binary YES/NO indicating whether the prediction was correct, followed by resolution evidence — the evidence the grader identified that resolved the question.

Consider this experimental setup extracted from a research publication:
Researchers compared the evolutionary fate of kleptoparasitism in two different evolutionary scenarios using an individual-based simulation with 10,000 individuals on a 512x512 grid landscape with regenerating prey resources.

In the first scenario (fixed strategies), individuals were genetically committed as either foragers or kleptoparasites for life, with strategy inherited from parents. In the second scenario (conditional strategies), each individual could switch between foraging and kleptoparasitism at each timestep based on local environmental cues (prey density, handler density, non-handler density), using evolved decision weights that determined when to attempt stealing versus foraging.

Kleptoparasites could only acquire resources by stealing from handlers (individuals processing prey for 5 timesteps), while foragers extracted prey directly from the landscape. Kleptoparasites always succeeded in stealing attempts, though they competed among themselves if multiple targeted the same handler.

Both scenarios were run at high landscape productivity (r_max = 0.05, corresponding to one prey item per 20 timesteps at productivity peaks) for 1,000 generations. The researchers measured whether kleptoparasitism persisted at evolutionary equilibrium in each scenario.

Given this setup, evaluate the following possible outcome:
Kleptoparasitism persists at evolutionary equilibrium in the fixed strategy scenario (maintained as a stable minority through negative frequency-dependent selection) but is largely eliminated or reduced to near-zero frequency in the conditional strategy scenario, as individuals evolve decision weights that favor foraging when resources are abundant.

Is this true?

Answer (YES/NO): NO